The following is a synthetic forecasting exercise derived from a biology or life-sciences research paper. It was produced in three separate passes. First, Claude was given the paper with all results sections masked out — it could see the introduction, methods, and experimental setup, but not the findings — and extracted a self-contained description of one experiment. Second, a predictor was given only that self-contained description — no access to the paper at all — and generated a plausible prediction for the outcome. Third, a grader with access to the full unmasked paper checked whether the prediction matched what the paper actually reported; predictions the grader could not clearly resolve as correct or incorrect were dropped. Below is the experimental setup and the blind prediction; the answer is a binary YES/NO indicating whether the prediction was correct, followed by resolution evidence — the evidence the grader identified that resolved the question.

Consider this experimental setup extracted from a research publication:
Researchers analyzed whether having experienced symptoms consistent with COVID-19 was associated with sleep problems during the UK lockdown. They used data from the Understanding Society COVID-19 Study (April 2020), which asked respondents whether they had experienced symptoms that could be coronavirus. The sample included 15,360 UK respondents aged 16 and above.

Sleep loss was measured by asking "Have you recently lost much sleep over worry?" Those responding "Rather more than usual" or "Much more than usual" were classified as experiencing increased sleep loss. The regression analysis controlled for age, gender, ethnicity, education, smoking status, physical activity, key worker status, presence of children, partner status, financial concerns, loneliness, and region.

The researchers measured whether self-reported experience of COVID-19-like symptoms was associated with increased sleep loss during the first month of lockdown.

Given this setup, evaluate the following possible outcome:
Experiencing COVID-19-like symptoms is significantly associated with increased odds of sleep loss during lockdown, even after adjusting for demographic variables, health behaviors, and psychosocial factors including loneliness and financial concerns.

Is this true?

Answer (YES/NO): YES